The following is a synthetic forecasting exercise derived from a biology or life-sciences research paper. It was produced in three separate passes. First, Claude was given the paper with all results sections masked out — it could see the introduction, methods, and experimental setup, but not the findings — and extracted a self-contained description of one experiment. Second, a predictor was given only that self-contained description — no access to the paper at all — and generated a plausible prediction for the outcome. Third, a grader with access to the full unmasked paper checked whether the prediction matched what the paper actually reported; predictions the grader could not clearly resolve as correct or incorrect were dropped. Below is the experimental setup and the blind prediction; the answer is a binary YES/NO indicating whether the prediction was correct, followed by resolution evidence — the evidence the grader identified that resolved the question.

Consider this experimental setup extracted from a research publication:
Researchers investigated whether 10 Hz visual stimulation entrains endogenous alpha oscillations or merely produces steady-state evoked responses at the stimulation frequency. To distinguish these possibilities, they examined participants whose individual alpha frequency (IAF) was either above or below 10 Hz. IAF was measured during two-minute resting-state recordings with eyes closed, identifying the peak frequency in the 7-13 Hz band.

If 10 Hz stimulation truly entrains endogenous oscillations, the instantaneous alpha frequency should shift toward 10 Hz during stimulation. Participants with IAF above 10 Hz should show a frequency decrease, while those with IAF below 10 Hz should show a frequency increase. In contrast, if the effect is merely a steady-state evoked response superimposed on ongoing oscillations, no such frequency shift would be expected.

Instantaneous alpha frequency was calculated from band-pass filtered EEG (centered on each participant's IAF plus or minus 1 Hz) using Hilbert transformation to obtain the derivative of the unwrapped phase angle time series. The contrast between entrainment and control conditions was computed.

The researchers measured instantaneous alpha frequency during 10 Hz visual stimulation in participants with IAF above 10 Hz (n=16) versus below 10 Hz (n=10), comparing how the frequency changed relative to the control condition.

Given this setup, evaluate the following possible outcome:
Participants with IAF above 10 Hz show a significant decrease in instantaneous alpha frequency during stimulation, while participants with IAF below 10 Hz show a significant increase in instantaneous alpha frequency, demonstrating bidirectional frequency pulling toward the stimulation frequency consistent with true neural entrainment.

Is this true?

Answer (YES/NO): YES